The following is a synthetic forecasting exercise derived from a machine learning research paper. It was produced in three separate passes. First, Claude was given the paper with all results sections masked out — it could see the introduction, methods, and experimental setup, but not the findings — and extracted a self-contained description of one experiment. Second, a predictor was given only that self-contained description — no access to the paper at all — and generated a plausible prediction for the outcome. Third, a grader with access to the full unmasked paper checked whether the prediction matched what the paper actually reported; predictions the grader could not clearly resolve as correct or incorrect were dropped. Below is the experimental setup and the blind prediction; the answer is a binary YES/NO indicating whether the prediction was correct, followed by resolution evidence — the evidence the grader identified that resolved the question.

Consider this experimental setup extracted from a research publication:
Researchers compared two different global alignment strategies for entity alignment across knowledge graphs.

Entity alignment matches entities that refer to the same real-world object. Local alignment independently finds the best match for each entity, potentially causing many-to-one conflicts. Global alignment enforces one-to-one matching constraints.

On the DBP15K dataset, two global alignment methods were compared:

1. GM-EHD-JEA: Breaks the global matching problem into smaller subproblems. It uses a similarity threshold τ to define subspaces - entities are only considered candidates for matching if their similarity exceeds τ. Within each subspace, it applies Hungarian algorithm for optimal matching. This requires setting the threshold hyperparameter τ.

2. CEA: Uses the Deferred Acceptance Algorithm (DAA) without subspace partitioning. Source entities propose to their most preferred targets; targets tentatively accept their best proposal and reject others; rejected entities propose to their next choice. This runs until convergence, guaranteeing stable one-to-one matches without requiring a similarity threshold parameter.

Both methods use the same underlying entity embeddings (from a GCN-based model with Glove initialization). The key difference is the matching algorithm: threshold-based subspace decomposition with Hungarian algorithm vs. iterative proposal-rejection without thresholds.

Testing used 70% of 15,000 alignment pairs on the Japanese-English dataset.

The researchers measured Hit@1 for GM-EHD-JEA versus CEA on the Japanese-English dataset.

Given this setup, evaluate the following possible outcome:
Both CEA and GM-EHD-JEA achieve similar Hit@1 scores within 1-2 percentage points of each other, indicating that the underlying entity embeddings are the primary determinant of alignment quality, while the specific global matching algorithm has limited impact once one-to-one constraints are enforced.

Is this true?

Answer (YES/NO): NO